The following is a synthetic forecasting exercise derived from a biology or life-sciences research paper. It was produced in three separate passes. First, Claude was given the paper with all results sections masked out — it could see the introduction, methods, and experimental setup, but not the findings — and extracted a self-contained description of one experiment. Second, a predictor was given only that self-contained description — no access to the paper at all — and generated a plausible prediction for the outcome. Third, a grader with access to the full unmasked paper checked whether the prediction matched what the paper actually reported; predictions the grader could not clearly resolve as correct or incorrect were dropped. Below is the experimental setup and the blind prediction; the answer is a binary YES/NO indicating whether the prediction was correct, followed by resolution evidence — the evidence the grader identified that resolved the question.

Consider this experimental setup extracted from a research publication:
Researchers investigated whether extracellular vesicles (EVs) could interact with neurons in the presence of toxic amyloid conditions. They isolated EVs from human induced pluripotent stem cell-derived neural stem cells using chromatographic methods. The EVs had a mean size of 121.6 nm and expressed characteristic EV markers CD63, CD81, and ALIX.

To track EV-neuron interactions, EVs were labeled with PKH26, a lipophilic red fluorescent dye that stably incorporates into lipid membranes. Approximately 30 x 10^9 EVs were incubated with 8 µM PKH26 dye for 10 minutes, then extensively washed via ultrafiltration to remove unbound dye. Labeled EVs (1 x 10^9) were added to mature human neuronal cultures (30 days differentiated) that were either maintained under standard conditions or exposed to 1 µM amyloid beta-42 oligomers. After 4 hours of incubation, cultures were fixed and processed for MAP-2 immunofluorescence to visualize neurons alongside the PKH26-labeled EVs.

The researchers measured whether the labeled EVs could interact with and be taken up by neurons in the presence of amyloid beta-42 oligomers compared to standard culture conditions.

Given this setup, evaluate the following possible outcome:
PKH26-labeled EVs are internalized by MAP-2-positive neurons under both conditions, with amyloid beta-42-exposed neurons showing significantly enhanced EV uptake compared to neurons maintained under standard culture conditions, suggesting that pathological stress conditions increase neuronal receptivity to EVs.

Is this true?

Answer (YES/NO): NO